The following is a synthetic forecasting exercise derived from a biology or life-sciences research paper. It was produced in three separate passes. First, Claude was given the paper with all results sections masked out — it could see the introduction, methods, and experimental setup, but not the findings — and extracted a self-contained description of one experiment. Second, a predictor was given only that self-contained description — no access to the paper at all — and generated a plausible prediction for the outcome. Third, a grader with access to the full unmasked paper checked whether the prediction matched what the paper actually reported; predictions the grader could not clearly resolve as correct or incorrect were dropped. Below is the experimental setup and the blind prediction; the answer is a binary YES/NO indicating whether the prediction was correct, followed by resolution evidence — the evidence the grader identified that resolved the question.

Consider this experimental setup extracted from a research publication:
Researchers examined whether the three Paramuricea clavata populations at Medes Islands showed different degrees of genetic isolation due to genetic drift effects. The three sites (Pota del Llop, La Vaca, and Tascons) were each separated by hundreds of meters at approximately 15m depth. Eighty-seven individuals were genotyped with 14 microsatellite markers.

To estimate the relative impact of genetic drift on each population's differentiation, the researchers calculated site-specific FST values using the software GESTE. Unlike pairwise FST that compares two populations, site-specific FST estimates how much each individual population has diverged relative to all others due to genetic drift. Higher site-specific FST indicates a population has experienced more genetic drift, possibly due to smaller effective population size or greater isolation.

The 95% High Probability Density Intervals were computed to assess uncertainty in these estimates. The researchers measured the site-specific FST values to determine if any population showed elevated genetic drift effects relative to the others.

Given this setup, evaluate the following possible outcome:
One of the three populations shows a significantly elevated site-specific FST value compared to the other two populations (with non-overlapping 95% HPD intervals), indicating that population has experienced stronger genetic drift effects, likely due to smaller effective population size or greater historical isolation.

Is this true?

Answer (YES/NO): NO